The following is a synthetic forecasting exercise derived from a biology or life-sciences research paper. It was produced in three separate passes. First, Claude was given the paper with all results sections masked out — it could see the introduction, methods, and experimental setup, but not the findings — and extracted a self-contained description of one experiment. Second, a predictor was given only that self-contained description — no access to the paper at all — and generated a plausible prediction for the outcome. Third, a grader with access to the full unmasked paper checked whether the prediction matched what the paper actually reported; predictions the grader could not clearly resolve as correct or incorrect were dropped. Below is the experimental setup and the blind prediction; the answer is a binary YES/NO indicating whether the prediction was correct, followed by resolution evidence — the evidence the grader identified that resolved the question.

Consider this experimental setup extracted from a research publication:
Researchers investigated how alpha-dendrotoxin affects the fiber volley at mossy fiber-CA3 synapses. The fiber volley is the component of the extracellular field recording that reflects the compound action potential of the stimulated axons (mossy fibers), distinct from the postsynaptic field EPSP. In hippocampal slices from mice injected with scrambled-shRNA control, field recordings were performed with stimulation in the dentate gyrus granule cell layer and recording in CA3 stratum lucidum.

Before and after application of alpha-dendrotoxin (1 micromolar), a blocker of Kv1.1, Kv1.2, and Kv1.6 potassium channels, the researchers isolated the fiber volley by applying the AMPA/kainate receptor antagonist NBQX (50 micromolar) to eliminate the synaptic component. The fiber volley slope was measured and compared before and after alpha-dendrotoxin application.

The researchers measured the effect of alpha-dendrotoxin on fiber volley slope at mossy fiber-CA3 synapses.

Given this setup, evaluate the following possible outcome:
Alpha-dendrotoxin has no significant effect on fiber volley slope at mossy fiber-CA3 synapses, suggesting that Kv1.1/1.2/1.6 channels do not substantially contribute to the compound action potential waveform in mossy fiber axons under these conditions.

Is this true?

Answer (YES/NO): YES